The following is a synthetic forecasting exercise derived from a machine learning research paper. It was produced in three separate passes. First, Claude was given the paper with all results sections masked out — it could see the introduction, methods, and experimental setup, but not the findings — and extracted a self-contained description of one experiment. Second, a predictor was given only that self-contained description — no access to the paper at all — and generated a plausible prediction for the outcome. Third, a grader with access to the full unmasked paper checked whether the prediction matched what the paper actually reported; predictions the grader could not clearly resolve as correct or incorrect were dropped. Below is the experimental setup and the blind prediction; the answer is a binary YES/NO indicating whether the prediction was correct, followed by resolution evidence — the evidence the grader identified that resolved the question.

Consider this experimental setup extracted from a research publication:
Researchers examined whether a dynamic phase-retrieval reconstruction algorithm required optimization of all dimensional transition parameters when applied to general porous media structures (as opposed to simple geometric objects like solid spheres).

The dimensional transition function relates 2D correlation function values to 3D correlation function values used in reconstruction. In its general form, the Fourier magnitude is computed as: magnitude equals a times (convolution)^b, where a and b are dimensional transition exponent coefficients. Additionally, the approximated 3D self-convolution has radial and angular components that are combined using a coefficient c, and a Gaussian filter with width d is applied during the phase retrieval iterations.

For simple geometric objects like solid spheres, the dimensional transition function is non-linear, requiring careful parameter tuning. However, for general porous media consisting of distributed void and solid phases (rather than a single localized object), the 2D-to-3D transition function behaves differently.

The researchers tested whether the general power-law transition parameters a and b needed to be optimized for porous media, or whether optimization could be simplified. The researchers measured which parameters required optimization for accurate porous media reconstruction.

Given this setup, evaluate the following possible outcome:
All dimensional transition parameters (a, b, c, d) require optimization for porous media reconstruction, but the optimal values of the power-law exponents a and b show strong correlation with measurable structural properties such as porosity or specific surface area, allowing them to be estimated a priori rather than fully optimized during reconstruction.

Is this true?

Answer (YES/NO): NO